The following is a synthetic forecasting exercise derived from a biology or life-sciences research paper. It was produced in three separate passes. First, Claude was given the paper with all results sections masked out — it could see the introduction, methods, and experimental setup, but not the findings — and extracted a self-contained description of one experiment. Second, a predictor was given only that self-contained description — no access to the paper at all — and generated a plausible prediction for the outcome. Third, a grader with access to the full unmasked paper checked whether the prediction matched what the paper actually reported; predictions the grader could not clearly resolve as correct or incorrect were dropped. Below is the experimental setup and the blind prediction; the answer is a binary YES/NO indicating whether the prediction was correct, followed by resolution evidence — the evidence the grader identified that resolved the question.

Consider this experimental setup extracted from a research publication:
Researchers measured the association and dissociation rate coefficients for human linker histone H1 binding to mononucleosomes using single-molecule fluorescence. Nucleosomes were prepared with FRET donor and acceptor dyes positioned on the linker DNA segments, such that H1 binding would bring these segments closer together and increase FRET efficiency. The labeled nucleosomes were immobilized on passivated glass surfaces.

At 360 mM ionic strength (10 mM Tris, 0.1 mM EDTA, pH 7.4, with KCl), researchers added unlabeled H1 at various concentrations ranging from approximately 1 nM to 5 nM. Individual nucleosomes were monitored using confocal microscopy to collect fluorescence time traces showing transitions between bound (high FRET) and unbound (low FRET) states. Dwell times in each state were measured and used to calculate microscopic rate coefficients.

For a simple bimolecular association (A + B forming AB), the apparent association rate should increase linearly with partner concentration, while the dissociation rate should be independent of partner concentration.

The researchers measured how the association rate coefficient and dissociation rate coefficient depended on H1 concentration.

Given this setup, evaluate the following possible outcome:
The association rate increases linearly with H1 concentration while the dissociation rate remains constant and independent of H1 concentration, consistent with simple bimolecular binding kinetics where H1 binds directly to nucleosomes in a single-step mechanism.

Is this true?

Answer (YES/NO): YES